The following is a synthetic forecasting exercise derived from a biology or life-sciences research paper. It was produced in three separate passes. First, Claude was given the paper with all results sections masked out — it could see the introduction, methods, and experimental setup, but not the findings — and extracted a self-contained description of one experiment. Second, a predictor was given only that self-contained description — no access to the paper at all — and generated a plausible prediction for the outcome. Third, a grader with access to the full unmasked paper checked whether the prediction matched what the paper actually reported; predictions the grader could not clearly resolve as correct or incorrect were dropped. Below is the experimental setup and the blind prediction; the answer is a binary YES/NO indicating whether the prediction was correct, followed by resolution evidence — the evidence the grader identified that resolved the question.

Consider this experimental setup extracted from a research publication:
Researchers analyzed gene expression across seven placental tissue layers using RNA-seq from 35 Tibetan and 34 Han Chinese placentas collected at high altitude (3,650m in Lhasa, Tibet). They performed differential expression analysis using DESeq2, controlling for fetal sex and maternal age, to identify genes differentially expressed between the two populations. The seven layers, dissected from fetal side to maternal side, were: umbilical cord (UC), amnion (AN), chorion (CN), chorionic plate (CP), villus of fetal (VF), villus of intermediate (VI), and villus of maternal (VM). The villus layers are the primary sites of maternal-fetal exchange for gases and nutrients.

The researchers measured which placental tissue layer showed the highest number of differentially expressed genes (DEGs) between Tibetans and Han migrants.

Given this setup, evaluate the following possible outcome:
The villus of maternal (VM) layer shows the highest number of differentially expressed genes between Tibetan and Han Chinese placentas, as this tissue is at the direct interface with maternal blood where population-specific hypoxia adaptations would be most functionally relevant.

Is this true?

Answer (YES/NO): NO